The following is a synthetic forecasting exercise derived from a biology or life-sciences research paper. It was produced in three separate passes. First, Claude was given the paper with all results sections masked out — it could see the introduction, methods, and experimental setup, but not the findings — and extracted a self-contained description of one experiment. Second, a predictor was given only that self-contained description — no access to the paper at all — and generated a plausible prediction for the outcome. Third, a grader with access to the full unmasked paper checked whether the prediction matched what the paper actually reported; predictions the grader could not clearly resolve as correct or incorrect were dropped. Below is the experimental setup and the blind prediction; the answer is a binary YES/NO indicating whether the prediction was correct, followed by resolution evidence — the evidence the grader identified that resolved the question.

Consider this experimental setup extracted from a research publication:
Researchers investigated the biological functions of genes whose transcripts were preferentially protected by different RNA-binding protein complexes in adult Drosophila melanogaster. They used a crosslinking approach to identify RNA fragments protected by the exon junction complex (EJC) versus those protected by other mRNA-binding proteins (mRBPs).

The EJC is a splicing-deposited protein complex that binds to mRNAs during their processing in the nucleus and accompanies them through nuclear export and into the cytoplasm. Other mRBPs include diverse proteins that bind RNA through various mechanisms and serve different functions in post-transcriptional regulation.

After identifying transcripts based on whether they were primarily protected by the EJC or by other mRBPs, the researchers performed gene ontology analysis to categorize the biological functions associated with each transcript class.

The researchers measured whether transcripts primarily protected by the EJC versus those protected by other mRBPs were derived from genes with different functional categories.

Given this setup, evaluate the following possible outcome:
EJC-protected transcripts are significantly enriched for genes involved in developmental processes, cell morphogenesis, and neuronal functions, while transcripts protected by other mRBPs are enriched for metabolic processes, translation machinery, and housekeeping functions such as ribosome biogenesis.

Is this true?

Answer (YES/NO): NO